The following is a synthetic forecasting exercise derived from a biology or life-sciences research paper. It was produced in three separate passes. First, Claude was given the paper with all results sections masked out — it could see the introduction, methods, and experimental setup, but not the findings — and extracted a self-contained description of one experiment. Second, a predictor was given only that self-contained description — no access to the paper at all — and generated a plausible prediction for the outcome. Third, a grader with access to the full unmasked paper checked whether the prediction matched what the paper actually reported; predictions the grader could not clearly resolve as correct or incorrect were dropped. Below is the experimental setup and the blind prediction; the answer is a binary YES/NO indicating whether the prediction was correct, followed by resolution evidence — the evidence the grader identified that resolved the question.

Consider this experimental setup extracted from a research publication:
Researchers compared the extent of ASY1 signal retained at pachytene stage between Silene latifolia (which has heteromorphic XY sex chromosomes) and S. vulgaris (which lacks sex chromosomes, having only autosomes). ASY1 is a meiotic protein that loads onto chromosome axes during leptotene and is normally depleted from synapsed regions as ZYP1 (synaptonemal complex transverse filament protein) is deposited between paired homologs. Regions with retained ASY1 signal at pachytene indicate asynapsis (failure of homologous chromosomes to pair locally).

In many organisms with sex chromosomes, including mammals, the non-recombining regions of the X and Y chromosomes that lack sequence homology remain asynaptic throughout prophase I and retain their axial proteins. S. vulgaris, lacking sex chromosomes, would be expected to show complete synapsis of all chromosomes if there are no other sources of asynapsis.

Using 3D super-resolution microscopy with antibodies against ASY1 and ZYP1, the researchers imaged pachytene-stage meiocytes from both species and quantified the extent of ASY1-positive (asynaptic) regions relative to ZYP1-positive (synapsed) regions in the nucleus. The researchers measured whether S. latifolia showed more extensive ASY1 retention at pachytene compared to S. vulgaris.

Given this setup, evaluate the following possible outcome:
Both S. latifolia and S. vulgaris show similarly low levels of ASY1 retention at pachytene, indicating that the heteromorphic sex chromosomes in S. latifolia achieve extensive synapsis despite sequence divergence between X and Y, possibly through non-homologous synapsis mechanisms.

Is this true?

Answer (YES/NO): NO